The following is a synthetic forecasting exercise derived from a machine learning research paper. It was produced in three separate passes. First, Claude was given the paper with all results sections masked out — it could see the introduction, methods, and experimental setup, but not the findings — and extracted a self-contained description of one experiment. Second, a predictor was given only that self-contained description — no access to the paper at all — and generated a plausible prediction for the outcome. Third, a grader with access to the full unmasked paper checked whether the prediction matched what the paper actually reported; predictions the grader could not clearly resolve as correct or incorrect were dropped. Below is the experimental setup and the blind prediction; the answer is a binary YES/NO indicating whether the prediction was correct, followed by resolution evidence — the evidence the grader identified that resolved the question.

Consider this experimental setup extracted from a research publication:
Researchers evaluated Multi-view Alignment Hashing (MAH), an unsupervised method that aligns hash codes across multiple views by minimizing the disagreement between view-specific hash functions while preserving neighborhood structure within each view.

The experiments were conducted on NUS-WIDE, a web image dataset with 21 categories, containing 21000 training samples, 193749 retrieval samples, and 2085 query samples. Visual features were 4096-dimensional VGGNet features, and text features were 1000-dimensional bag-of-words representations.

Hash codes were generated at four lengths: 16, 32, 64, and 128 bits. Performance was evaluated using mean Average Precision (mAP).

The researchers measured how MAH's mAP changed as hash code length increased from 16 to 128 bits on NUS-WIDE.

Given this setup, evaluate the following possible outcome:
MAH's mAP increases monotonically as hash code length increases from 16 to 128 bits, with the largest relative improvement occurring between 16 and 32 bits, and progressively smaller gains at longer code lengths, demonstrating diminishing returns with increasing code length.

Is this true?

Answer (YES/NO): NO